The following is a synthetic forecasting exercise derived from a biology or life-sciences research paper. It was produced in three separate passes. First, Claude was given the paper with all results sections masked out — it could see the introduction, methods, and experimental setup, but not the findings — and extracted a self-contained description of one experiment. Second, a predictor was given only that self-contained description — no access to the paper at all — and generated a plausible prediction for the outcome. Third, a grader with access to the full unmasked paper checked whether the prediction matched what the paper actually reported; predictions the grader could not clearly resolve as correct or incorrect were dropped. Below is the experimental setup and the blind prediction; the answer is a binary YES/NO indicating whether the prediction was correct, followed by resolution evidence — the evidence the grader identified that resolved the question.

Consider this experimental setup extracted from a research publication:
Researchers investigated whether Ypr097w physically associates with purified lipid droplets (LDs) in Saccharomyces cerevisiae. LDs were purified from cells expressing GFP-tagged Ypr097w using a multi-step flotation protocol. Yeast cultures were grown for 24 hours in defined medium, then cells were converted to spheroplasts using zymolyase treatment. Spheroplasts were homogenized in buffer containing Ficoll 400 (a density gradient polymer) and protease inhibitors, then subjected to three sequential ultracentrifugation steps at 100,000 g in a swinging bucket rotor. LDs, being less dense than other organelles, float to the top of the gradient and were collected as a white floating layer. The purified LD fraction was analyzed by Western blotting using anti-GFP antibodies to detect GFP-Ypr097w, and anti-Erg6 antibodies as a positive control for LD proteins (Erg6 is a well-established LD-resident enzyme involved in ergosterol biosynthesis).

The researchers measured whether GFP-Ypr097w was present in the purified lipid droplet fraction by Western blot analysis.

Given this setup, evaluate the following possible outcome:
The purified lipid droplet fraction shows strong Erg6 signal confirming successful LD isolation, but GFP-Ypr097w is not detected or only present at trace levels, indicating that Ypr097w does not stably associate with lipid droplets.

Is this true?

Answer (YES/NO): NO